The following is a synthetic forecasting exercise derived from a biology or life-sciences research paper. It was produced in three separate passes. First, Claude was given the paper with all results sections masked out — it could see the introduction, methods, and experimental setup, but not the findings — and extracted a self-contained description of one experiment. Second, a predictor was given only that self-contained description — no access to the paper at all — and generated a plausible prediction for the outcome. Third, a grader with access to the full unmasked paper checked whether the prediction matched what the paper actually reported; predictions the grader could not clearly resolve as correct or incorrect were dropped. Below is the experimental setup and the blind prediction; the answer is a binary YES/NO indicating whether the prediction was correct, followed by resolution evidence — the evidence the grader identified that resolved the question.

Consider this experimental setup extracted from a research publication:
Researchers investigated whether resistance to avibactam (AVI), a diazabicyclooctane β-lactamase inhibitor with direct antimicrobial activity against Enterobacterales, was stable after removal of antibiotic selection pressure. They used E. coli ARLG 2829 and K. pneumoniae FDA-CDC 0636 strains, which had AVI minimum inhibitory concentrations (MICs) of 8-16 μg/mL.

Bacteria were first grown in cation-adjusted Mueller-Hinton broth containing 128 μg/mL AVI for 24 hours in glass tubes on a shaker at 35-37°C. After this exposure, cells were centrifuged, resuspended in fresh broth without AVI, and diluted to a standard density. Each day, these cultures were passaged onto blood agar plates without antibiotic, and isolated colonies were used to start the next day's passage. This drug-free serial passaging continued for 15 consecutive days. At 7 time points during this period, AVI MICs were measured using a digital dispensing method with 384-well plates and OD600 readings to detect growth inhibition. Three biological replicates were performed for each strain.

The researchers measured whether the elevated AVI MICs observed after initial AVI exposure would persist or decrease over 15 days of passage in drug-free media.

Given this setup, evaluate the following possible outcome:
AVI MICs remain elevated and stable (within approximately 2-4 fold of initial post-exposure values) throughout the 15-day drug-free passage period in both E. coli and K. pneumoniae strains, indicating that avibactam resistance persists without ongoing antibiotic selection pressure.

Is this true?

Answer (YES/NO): YES